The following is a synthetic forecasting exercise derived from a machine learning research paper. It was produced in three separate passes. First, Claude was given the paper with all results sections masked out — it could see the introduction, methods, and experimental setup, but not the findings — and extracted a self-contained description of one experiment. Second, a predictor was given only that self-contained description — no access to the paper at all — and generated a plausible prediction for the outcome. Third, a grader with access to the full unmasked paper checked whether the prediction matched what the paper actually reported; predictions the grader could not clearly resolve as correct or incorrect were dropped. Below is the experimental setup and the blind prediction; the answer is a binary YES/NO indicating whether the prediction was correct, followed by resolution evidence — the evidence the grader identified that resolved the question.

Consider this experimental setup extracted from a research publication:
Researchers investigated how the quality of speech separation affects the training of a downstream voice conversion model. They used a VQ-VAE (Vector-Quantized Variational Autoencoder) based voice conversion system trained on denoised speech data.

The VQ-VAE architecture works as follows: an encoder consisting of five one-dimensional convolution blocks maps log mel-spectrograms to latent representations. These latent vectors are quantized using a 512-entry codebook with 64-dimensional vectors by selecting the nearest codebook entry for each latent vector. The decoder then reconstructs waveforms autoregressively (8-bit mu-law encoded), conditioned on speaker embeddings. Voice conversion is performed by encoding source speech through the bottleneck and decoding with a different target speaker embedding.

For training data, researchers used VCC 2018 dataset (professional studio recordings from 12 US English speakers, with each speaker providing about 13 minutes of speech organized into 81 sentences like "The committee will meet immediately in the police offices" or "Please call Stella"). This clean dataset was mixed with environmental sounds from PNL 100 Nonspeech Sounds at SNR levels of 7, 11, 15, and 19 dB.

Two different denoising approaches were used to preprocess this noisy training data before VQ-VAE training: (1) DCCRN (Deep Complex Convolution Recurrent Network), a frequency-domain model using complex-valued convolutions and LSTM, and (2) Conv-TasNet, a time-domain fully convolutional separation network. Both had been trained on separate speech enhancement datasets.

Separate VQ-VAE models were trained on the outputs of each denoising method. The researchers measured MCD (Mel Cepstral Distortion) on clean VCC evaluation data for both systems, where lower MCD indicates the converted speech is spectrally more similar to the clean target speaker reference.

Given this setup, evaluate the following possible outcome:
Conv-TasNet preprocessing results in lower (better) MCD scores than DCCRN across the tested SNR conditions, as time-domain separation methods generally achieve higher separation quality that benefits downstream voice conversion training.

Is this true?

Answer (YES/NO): NO